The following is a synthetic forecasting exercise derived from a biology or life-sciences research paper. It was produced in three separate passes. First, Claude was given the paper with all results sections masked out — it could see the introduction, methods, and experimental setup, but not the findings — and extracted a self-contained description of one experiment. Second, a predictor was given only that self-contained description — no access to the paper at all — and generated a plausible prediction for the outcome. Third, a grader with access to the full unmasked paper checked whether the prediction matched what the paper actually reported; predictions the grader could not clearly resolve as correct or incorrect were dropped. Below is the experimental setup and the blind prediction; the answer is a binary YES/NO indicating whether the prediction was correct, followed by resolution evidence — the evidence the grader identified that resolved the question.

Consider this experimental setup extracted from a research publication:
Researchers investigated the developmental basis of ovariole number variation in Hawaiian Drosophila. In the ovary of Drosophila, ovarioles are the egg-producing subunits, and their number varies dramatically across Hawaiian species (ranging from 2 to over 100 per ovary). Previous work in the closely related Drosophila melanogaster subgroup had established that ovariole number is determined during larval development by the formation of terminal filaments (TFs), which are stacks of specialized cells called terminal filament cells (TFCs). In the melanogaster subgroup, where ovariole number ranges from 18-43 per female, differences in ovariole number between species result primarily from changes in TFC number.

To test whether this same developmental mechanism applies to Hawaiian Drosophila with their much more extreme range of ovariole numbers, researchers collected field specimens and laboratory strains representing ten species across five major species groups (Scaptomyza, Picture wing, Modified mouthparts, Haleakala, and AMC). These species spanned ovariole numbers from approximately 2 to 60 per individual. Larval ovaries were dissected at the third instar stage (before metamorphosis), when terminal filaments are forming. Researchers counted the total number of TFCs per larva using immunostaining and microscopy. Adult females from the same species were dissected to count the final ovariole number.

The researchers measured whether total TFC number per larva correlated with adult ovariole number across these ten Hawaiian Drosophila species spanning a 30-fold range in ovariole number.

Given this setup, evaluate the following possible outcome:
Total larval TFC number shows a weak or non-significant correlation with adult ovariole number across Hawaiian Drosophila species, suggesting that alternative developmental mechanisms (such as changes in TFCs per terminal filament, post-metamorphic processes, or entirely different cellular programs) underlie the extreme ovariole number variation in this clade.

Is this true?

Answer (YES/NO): NO